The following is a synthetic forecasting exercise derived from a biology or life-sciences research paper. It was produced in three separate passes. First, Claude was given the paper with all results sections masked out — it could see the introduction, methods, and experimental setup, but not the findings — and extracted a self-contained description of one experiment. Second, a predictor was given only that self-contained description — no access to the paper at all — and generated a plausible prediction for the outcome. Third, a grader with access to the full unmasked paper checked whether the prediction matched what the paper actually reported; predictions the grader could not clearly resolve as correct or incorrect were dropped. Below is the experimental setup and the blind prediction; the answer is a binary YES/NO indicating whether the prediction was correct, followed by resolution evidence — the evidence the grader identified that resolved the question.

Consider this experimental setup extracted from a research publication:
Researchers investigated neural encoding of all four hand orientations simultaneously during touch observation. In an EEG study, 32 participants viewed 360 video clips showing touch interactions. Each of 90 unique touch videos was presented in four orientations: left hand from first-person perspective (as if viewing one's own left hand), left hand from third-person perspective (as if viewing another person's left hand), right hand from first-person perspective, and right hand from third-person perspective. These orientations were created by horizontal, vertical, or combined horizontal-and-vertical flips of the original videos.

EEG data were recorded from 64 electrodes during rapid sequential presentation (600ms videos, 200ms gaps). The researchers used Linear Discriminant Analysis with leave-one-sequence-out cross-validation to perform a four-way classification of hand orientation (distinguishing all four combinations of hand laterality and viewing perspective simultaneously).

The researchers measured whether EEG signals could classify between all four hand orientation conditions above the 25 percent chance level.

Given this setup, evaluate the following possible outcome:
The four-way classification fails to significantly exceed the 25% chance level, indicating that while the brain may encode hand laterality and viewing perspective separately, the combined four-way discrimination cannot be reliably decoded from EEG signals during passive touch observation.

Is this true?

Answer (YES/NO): NO